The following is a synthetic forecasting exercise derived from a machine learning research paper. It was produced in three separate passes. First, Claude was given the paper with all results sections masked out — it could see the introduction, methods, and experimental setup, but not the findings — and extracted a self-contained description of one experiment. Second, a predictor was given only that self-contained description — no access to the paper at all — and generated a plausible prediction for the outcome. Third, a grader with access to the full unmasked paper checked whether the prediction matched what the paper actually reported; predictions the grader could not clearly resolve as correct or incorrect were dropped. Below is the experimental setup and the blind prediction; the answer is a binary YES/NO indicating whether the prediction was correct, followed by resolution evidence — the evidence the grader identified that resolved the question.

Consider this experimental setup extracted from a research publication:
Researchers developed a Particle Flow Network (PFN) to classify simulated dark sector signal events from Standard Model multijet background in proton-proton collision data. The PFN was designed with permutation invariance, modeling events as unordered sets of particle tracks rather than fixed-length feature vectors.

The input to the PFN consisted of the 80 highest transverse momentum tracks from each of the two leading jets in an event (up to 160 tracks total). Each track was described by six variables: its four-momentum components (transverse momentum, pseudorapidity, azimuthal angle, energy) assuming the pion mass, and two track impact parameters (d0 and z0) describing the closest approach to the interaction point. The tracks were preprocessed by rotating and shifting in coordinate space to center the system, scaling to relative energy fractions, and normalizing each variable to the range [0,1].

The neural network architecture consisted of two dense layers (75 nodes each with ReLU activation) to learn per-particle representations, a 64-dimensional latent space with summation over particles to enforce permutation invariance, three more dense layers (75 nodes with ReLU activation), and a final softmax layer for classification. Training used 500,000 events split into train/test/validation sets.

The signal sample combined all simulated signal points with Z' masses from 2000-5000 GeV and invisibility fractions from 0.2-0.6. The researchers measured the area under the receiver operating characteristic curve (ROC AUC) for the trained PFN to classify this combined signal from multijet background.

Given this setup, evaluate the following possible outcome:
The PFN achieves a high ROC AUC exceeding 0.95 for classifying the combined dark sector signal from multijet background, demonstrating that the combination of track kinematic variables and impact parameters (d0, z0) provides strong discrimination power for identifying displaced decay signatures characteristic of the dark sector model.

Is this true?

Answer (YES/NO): NO